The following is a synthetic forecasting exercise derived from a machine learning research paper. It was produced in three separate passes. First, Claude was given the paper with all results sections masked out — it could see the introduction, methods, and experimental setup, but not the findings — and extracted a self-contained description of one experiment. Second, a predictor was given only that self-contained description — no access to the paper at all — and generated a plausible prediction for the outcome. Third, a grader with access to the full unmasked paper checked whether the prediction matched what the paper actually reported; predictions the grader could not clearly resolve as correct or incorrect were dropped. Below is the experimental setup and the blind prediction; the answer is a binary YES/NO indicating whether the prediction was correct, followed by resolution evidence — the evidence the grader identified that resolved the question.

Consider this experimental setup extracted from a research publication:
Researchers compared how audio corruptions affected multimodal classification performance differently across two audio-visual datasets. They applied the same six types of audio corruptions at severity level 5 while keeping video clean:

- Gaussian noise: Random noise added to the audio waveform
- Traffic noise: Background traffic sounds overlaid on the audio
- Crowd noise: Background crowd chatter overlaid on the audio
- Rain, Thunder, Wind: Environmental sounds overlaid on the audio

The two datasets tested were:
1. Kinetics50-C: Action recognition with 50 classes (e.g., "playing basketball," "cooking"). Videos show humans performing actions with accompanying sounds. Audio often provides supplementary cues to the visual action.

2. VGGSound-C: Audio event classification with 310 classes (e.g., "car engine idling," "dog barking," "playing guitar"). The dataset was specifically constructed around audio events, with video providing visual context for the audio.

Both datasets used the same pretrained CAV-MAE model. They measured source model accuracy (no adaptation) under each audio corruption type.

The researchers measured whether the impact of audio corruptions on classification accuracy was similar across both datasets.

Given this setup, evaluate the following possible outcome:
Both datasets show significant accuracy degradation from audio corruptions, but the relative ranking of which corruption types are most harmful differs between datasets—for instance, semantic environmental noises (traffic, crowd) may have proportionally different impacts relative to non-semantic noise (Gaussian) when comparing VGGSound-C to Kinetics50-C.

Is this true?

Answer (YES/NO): NO